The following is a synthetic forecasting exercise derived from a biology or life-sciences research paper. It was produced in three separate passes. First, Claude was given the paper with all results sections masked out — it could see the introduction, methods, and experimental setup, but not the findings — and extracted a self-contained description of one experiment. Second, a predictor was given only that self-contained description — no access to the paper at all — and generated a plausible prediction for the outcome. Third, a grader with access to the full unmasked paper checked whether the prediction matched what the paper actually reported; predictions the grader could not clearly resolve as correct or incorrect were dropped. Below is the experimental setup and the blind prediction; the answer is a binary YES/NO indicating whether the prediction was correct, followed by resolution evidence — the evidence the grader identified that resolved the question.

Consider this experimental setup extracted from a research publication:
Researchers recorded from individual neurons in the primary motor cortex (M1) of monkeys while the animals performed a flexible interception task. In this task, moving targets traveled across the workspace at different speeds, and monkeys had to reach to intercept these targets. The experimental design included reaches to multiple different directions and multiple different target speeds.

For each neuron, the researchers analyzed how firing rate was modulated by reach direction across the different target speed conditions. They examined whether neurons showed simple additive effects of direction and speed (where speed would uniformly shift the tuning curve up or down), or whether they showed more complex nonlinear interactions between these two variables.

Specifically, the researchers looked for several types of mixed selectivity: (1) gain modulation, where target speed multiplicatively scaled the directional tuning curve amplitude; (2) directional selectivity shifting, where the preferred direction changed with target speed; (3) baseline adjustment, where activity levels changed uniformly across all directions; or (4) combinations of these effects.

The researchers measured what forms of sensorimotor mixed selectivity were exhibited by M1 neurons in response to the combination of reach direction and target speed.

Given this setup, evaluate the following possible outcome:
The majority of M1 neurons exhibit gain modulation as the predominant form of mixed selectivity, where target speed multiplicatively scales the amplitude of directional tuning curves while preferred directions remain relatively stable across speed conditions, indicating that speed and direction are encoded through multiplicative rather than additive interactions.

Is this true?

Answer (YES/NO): NO